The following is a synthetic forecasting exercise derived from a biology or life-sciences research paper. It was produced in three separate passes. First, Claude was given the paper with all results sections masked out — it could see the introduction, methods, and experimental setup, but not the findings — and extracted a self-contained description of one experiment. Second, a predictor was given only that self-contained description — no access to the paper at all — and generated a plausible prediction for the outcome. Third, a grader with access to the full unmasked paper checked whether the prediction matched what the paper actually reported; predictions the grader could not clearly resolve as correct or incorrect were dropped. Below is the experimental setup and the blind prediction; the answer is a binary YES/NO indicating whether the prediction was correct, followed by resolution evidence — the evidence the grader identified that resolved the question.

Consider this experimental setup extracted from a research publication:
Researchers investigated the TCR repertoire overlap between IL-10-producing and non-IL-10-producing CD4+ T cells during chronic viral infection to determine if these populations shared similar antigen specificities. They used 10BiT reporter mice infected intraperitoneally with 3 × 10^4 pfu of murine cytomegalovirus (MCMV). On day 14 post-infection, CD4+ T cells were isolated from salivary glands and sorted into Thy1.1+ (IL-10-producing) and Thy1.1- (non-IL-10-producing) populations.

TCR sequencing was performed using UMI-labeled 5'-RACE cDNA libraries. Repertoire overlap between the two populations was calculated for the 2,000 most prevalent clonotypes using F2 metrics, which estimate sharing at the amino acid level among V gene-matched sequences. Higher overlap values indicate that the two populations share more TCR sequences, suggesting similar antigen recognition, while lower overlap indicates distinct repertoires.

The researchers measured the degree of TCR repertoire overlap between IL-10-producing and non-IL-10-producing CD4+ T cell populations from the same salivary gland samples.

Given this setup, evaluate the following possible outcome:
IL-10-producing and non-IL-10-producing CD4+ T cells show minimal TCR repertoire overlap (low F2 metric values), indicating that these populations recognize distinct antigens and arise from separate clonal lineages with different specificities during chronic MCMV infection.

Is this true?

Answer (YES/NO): NO